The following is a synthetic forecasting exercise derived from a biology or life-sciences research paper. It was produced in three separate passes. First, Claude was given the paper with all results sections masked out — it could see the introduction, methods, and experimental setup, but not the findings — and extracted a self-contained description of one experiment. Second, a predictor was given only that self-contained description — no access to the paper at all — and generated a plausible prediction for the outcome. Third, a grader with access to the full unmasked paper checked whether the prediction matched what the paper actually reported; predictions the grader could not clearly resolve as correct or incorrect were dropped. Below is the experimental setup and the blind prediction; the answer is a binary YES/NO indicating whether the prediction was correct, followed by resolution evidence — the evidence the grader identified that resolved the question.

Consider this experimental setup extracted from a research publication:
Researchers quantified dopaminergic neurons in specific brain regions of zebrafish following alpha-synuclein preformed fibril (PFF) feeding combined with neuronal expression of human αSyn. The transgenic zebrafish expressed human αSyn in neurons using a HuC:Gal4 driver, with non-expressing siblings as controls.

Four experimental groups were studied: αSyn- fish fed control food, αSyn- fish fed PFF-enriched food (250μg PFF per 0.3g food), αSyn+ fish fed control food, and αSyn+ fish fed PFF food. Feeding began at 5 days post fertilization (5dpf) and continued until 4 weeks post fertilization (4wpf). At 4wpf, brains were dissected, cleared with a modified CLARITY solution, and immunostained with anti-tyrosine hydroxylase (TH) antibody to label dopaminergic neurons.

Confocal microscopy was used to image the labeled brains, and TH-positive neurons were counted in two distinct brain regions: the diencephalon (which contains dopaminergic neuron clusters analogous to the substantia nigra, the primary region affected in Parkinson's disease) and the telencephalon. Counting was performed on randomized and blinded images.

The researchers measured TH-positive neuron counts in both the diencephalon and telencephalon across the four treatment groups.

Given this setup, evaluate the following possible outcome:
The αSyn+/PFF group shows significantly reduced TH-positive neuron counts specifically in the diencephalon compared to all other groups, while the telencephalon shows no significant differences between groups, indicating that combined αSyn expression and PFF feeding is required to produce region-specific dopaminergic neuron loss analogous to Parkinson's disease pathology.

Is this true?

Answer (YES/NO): NO